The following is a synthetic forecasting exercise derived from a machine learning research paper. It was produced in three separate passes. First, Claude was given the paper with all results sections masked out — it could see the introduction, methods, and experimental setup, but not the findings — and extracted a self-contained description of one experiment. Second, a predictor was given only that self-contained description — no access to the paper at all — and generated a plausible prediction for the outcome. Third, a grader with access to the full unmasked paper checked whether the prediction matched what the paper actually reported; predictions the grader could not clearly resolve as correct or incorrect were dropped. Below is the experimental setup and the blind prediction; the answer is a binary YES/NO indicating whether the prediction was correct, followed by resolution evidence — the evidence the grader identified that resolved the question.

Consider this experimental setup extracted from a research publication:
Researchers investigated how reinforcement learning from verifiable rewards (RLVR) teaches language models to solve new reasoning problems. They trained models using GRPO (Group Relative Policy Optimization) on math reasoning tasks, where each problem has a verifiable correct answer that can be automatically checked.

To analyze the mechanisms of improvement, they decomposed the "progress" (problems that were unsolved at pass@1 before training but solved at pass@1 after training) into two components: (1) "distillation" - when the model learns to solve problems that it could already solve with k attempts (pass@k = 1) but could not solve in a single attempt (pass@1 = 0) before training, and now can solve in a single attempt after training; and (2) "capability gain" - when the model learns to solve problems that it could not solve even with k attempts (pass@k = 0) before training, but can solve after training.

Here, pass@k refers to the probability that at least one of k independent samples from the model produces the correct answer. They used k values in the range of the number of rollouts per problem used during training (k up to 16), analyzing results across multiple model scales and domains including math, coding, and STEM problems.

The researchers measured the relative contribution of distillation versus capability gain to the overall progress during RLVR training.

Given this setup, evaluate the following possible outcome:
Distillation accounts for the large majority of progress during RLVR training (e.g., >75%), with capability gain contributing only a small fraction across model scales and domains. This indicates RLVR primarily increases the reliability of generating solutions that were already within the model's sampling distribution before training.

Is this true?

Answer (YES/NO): YES